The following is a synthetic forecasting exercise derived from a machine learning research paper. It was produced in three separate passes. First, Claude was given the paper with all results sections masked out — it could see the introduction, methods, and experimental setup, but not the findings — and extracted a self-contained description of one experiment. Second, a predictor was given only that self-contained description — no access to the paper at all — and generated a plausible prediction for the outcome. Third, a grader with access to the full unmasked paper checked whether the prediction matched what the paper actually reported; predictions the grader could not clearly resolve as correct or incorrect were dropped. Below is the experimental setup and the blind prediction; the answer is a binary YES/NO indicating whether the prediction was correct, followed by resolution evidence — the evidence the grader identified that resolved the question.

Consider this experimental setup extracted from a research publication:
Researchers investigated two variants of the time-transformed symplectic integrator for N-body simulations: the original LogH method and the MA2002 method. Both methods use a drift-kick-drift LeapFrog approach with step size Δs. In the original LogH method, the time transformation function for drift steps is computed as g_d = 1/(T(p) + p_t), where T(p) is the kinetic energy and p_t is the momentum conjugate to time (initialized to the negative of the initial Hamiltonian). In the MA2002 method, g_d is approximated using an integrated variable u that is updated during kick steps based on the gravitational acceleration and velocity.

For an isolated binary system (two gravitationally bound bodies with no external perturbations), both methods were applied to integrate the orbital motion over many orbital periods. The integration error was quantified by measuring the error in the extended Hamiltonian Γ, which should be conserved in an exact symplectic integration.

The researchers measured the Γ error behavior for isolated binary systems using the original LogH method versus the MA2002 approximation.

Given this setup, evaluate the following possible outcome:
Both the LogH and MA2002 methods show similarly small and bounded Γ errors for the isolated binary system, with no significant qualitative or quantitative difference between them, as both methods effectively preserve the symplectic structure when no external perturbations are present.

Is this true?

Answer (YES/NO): NO